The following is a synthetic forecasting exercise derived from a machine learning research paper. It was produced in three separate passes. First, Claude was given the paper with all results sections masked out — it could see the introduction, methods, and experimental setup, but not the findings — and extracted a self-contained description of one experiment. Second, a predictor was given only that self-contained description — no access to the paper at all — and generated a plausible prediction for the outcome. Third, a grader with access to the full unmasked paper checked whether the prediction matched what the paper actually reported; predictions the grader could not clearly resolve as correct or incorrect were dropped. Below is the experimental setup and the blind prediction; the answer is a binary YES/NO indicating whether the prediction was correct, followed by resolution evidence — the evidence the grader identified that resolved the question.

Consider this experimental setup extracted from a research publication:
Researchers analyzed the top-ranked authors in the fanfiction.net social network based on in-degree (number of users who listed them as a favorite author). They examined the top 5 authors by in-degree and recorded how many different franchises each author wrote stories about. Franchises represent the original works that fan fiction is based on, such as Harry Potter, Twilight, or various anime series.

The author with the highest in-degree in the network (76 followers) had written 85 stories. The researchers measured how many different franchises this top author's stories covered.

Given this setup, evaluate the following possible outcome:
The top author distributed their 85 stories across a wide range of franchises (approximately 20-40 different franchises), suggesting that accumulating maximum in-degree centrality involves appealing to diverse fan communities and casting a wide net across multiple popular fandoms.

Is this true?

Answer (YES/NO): NO